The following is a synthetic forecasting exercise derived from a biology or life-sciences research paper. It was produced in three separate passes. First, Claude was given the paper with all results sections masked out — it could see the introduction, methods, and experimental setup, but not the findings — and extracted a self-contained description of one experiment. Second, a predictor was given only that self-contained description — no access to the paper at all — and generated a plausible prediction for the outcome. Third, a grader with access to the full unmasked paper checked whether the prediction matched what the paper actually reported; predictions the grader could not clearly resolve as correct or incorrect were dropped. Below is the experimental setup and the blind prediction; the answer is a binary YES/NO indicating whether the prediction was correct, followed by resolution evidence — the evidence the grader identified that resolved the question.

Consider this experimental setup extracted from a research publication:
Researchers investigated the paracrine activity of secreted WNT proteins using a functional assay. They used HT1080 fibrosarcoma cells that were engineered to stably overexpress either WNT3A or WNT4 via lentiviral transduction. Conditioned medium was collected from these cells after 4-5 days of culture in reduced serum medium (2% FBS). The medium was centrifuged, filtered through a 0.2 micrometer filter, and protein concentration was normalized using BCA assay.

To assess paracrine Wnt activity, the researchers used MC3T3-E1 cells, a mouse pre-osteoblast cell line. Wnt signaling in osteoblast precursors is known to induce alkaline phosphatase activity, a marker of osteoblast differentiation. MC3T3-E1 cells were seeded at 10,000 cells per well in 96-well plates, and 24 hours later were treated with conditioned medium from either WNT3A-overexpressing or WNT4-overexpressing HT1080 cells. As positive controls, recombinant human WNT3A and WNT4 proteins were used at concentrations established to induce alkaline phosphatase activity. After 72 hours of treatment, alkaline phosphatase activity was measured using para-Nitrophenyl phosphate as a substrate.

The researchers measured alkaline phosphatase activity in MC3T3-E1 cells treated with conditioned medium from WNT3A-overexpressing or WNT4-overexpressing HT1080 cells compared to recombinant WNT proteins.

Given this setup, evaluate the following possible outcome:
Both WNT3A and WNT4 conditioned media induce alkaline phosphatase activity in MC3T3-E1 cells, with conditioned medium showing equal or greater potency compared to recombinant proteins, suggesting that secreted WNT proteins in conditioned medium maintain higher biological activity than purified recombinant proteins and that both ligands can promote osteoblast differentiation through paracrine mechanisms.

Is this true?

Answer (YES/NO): NO